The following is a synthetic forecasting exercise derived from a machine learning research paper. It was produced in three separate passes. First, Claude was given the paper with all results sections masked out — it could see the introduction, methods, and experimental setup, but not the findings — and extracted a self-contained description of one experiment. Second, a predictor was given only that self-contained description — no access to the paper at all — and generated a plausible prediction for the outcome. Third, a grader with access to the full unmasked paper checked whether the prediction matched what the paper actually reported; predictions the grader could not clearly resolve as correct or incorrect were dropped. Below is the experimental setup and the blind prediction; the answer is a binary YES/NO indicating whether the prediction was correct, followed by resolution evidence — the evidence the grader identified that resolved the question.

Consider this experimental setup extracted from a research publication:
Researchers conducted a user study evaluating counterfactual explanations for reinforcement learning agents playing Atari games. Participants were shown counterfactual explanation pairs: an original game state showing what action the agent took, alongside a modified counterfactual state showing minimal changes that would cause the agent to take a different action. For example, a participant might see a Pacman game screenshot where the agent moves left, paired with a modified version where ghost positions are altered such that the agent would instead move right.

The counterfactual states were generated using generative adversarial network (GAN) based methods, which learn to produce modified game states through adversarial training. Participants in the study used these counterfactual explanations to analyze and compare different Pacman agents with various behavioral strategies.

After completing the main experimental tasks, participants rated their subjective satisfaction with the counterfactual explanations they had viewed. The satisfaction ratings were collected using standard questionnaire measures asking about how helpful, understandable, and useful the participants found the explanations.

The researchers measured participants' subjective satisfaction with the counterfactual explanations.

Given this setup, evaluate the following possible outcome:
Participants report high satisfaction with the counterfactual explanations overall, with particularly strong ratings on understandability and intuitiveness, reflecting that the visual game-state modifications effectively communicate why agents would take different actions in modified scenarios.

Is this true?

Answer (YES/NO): NO